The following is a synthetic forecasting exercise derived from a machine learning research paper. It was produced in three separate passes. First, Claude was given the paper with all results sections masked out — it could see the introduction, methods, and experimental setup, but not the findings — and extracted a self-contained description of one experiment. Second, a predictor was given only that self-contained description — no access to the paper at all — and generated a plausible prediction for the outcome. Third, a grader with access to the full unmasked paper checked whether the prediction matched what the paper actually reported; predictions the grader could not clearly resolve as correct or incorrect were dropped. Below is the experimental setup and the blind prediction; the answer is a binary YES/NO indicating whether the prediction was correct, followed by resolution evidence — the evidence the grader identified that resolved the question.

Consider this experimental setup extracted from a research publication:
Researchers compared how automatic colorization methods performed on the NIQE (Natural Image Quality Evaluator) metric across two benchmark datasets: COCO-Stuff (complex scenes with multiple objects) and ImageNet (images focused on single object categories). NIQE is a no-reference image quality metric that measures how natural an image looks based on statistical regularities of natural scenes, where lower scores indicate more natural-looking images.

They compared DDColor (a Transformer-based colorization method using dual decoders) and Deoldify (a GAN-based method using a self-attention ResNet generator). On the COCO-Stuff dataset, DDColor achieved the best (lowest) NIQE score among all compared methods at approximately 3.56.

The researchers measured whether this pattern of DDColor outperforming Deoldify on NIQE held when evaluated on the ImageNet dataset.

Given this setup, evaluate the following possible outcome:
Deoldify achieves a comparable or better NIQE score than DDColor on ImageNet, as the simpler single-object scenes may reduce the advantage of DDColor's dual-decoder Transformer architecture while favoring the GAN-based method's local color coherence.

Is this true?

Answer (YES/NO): YES